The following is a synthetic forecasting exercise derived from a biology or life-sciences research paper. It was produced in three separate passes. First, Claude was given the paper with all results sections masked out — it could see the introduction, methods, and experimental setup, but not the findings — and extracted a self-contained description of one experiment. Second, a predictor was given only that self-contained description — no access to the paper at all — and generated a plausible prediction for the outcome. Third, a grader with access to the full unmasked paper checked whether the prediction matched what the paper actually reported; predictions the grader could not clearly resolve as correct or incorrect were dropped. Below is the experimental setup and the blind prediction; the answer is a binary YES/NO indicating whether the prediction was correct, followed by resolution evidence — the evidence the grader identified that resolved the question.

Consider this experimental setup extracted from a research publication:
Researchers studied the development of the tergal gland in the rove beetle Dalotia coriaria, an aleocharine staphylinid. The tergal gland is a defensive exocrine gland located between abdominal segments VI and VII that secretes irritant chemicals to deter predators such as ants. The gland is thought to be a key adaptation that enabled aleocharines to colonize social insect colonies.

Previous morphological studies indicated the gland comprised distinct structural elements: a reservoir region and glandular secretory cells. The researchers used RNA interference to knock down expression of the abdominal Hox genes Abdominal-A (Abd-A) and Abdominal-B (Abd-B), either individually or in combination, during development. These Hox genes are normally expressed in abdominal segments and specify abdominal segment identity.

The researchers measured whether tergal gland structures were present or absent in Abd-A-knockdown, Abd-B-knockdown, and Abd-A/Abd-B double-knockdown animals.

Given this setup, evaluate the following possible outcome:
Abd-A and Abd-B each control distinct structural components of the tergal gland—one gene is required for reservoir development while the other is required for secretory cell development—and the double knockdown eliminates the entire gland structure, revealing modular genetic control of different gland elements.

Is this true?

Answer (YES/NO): NO